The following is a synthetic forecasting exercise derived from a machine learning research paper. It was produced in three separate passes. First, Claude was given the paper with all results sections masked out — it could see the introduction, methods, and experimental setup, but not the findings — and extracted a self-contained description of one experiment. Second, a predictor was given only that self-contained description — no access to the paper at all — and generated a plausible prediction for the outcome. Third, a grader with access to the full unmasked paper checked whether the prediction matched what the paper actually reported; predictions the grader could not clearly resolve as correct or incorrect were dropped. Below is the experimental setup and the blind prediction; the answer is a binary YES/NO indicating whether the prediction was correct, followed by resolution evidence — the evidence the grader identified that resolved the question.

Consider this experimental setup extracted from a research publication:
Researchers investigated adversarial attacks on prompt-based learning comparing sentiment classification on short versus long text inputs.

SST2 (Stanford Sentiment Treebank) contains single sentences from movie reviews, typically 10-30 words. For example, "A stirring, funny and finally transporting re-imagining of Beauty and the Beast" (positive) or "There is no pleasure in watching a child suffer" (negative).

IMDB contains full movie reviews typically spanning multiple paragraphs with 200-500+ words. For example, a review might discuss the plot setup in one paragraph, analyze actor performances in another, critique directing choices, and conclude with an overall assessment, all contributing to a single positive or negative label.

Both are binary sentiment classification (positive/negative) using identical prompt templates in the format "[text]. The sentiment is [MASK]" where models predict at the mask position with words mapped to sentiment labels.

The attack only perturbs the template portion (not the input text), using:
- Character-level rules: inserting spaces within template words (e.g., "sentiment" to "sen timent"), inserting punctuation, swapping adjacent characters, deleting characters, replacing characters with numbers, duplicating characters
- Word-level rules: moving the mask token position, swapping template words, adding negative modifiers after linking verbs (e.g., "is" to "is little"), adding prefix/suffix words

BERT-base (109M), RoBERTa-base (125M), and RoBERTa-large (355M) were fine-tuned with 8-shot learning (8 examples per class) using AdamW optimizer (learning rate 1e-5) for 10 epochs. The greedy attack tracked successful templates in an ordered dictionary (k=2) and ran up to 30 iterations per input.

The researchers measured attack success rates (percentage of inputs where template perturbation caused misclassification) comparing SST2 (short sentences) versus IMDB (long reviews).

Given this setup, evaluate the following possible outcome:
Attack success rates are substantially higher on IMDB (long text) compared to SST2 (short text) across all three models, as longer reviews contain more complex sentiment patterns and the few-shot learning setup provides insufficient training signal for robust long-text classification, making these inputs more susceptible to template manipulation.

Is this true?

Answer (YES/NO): NO